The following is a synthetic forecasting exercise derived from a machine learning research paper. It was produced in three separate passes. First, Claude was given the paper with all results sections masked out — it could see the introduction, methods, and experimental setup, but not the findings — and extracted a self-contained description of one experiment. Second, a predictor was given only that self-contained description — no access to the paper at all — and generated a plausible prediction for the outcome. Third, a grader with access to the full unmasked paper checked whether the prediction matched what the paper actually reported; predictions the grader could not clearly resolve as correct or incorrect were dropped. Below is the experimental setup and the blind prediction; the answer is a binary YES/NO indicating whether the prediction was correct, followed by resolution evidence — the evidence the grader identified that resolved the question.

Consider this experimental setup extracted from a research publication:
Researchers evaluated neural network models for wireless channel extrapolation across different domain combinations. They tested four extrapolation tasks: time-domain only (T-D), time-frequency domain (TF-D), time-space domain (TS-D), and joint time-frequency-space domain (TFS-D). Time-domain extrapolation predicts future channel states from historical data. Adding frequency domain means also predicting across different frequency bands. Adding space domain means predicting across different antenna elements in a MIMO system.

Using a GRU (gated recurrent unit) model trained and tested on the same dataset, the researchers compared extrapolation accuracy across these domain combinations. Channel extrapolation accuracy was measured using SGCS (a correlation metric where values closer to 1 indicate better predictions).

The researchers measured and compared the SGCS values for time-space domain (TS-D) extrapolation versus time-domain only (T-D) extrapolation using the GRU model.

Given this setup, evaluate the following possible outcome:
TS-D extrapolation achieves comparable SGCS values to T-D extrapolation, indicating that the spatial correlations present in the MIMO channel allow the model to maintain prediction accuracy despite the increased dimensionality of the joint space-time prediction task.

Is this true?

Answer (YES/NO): NO